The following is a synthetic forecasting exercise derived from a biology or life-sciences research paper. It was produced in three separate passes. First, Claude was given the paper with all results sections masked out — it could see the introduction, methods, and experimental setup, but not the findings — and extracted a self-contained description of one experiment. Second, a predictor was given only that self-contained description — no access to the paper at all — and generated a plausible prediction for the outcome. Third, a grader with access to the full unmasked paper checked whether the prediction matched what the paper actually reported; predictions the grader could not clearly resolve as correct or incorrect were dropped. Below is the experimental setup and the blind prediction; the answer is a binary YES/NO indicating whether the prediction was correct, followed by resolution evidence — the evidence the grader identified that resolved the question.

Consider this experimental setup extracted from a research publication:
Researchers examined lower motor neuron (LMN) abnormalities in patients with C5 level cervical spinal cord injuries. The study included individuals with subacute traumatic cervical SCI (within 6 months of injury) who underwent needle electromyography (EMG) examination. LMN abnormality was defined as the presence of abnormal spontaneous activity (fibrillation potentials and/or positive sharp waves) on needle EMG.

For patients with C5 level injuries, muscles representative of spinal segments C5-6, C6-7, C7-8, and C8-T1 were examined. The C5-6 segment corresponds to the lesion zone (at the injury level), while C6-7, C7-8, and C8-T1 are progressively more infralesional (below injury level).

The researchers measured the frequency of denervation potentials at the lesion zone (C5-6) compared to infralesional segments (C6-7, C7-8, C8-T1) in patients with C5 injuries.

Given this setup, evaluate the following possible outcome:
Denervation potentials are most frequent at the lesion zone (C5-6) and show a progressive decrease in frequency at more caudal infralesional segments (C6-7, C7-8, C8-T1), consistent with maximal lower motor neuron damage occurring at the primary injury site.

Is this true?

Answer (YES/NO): NO